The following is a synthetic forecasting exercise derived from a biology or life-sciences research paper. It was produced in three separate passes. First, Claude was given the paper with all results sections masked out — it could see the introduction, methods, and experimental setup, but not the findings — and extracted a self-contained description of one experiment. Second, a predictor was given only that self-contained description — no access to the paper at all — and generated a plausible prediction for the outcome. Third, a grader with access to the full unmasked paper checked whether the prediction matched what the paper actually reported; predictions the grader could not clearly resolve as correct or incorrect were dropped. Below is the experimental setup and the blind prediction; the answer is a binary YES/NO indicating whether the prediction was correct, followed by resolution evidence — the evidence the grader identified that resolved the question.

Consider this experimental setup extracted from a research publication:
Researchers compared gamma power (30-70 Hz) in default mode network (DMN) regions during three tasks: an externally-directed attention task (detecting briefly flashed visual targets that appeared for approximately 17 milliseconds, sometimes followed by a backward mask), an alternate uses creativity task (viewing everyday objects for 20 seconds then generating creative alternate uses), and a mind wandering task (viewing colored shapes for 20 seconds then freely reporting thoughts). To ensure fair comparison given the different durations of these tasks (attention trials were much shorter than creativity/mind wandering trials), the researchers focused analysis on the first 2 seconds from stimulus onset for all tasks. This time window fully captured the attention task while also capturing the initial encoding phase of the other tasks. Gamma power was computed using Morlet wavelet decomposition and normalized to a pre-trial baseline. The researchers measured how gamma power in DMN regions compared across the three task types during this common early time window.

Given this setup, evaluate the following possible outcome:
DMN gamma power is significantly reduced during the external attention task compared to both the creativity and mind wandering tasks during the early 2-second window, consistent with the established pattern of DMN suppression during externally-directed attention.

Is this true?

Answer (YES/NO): NO